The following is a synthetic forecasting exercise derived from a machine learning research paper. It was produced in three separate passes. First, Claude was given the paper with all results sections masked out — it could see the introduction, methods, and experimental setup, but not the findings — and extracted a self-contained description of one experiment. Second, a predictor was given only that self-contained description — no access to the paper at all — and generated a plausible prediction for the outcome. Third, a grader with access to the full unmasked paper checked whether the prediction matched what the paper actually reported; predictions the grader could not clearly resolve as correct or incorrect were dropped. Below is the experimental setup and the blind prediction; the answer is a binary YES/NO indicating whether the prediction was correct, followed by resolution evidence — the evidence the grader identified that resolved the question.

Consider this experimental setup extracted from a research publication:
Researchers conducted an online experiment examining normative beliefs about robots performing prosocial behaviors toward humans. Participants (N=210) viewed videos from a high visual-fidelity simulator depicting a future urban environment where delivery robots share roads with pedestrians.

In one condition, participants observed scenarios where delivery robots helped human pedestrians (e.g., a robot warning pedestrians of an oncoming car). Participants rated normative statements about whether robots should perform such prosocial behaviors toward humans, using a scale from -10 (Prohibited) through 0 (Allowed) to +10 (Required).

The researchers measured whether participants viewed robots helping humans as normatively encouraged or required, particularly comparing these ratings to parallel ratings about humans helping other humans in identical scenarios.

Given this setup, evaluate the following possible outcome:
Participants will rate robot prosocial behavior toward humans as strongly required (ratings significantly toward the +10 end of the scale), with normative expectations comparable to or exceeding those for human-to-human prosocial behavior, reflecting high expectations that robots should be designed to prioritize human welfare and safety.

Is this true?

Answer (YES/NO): NO